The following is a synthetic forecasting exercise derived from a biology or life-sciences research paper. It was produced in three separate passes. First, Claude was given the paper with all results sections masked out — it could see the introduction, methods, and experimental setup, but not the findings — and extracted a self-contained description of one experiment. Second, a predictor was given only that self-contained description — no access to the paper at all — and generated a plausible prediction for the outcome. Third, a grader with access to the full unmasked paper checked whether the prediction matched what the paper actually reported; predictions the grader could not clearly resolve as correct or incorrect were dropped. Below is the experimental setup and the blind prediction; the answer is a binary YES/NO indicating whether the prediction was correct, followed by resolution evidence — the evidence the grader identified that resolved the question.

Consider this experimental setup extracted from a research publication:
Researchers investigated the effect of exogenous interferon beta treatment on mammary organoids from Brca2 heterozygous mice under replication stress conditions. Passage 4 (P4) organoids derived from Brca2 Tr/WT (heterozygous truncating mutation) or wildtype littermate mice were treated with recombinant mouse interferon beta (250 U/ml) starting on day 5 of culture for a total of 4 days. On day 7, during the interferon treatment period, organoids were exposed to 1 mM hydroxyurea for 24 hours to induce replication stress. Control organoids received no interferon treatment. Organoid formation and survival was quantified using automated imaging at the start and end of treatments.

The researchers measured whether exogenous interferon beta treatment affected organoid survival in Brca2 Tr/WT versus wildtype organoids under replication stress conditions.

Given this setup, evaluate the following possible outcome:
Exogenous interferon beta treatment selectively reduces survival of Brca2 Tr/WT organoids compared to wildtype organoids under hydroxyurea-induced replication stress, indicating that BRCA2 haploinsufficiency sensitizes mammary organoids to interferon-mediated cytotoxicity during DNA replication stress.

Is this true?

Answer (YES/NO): NO